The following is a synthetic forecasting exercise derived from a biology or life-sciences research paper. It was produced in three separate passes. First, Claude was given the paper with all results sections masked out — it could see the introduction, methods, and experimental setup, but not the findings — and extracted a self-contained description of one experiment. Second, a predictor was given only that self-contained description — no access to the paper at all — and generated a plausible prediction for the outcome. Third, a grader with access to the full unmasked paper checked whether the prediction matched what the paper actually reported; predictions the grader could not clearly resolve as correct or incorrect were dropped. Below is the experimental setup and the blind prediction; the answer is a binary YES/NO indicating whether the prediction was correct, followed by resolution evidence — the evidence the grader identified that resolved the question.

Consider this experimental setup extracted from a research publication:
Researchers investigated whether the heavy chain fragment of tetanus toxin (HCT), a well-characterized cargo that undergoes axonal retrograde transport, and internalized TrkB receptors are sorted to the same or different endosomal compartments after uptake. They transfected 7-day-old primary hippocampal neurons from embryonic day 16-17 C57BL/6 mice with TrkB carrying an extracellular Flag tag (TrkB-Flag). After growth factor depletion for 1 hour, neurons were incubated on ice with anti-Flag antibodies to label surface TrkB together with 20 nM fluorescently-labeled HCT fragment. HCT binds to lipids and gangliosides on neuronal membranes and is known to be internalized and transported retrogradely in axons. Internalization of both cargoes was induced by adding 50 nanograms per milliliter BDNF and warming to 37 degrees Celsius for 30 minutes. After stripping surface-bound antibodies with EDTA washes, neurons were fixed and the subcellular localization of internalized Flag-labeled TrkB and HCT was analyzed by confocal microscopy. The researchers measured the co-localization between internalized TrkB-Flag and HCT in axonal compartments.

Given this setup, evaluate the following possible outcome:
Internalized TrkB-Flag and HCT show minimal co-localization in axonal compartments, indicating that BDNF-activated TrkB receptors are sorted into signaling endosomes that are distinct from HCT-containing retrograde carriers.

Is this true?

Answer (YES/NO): NO